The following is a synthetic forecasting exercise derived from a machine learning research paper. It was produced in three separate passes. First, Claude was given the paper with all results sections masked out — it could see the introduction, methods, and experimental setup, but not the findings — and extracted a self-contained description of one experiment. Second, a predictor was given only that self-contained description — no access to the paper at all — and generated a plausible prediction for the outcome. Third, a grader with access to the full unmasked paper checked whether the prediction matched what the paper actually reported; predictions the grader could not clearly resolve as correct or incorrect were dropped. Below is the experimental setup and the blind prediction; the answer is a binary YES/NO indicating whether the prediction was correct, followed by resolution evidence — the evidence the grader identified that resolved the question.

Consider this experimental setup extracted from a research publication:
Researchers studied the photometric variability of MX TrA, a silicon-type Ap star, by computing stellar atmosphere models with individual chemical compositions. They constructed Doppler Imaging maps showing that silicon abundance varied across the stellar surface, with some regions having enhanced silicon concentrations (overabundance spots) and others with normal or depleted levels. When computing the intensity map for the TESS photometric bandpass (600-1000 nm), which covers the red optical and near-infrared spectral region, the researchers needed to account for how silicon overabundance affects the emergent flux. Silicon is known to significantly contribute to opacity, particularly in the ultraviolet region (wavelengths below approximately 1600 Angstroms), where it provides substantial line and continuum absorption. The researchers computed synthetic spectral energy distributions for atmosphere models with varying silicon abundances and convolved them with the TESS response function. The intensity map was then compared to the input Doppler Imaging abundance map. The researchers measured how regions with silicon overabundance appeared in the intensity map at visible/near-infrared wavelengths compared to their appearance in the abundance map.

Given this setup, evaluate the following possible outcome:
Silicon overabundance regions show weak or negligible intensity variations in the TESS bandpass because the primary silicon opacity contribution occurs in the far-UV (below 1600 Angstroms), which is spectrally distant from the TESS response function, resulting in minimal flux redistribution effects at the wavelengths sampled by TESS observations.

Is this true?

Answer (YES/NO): NO